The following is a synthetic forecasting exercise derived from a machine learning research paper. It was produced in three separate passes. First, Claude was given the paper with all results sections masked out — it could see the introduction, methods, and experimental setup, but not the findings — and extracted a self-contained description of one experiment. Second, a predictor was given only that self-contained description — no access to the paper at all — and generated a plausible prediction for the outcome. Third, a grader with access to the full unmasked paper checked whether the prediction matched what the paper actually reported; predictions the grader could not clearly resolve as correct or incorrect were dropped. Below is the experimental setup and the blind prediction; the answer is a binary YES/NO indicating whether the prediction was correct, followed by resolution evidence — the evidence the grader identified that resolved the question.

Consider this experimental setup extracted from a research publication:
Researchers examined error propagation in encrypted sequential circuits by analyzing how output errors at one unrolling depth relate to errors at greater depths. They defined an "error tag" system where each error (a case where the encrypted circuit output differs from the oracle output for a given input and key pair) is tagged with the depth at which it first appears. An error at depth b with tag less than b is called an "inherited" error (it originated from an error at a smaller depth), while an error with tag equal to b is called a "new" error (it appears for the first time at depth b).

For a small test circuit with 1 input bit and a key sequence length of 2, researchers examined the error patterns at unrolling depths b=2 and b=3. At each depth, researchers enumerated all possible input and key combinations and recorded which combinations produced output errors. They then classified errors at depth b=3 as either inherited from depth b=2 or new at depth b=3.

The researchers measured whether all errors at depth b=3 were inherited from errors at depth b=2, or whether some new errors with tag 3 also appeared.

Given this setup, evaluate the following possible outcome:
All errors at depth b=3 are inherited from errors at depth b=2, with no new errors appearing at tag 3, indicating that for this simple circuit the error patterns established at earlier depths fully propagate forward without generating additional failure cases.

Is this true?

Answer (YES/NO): NO